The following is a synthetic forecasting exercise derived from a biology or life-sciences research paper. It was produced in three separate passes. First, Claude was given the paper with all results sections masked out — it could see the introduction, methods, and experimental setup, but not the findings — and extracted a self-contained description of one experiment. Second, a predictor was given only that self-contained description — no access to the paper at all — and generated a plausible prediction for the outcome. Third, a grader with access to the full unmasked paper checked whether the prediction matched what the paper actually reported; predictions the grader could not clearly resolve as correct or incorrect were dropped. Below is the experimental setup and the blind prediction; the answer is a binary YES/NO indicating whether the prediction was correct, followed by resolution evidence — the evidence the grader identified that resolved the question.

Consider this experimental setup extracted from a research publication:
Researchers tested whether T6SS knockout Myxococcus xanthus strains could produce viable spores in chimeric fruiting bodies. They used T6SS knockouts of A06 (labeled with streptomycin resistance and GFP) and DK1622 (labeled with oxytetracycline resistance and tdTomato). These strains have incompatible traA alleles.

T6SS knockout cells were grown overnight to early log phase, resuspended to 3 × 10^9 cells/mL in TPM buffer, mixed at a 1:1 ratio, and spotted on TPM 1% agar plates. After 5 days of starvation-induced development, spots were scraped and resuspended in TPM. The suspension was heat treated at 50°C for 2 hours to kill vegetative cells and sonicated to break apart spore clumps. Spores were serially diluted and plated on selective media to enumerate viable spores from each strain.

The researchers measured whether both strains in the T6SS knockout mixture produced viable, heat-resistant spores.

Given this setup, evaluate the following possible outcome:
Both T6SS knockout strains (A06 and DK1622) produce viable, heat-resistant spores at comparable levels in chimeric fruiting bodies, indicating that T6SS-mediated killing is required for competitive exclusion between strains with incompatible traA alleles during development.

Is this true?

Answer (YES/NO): NO